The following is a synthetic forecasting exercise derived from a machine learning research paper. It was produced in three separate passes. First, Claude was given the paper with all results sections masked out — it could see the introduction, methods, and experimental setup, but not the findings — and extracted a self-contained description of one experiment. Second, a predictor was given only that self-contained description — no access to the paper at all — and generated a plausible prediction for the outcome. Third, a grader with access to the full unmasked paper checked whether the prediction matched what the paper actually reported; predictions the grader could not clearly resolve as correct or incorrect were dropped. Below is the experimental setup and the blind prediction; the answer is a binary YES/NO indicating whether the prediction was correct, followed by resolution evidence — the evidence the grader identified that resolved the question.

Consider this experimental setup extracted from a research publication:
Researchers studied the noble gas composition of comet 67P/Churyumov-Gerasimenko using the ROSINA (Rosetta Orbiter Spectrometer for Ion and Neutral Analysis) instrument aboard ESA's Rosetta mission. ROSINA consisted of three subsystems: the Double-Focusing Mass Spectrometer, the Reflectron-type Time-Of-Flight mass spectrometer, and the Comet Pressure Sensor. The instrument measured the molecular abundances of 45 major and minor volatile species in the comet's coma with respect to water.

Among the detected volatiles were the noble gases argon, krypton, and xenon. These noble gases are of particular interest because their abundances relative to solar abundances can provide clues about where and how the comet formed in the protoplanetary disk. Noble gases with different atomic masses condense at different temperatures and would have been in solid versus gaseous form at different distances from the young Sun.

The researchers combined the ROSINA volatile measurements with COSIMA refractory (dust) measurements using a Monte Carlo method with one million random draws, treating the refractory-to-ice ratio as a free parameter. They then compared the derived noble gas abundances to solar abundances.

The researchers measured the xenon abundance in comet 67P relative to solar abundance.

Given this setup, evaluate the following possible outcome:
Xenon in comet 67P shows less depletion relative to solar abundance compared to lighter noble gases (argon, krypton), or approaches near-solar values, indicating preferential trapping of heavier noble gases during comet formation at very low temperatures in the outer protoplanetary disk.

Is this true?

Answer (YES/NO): YES